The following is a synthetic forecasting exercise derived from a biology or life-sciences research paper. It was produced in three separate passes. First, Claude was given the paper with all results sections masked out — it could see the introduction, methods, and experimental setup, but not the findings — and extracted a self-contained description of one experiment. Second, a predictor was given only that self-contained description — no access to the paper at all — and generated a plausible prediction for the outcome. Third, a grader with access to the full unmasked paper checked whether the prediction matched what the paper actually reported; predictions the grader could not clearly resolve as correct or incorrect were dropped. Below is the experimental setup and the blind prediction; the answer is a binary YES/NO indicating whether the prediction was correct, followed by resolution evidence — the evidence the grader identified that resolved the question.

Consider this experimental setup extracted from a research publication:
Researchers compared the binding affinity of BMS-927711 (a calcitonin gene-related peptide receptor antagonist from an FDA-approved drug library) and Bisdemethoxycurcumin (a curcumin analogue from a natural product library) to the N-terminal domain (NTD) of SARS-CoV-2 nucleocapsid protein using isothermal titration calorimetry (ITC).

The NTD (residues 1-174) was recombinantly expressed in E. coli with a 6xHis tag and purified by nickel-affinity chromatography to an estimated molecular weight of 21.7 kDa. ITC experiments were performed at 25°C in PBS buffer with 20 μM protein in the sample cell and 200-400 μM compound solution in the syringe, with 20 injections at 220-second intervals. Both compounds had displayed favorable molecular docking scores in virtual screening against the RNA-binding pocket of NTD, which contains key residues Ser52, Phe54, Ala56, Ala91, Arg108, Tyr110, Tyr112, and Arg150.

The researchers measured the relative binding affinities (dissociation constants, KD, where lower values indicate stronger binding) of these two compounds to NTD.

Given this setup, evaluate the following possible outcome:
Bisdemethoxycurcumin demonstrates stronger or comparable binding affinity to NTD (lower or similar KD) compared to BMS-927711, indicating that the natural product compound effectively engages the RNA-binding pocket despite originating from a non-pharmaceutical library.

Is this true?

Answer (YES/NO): NO